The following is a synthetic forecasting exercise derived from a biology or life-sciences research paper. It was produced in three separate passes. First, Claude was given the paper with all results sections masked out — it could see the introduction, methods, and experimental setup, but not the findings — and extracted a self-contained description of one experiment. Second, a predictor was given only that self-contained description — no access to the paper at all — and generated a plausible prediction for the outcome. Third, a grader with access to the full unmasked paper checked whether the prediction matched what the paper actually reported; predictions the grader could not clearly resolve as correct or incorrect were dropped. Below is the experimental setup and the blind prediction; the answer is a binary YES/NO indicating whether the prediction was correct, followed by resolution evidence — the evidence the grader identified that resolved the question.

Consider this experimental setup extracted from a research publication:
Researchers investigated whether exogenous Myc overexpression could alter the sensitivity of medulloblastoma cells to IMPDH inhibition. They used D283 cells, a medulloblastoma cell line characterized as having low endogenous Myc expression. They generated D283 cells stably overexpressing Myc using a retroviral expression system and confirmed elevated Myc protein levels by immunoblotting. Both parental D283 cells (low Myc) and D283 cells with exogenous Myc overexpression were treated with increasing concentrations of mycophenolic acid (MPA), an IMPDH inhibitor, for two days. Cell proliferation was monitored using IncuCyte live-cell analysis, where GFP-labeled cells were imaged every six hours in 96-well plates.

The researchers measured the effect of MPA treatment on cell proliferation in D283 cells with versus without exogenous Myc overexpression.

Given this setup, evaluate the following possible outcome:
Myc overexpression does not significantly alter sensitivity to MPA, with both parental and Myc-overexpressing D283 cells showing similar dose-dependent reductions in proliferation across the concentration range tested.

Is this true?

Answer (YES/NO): NO